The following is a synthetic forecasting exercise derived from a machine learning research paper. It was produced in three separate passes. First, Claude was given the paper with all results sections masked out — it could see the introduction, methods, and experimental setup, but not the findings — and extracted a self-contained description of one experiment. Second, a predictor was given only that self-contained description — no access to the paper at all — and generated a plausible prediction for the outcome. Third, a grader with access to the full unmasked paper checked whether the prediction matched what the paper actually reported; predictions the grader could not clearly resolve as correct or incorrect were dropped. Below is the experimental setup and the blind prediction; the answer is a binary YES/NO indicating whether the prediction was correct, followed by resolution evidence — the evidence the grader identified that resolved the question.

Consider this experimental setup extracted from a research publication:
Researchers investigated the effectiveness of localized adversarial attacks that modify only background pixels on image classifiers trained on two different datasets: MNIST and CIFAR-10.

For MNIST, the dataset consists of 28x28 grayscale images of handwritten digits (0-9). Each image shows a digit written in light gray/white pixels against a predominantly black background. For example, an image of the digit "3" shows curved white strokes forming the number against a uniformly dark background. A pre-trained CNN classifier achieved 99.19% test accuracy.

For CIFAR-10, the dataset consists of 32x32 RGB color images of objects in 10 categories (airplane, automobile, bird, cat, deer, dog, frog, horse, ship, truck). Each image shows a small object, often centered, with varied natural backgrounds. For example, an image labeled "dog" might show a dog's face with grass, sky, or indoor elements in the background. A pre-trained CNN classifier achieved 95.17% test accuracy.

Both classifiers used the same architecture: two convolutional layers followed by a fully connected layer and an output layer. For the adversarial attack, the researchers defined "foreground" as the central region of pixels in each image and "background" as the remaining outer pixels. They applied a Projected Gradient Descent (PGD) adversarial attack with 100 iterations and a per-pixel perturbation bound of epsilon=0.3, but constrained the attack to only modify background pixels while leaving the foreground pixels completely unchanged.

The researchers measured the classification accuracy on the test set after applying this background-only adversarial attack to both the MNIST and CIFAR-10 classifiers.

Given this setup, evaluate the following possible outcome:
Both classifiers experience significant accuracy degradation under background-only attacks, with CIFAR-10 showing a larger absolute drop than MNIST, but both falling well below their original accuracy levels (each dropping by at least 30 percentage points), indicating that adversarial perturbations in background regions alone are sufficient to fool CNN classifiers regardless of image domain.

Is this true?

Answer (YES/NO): NO